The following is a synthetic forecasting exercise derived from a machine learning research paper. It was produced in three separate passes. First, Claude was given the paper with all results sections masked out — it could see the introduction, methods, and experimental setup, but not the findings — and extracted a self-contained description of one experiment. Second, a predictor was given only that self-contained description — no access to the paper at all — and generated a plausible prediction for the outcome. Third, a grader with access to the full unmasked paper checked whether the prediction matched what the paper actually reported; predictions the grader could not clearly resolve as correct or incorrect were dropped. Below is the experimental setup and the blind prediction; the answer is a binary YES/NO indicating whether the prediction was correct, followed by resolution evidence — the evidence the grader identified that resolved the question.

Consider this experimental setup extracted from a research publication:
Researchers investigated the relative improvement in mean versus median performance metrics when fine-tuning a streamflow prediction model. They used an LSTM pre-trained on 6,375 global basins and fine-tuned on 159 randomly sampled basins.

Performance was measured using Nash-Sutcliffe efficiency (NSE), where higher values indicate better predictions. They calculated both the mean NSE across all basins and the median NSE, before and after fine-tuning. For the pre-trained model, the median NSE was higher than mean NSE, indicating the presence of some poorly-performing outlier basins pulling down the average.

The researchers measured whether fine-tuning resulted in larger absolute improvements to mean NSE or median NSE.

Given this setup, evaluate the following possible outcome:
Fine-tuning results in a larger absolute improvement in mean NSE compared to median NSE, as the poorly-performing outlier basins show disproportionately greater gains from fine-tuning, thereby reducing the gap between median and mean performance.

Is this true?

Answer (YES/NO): YES